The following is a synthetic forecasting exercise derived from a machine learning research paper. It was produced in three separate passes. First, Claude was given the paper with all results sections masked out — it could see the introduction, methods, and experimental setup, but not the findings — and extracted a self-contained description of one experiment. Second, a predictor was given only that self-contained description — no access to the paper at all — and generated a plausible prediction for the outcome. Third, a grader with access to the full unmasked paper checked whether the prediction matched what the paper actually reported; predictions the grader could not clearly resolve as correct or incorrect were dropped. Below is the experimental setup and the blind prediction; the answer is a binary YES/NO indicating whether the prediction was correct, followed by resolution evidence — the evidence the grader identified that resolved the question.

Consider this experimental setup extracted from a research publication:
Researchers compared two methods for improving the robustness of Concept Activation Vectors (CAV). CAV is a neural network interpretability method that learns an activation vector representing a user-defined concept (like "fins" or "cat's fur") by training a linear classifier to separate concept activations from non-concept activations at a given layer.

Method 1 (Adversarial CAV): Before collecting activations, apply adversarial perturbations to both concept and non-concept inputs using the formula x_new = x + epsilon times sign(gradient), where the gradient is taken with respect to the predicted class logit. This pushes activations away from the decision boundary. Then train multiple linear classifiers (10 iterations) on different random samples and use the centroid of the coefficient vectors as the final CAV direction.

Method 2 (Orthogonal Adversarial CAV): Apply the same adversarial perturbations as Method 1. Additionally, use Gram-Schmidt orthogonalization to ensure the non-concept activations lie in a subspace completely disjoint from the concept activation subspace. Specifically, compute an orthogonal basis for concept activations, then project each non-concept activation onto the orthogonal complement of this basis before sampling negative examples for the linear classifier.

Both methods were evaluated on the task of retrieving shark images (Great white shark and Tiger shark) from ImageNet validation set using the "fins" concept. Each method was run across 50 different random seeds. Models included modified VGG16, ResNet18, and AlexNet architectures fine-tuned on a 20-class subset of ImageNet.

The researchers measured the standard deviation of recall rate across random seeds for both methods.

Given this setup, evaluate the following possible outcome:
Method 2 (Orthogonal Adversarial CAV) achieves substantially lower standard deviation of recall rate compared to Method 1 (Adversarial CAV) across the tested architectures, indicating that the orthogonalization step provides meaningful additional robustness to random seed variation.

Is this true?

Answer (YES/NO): NO